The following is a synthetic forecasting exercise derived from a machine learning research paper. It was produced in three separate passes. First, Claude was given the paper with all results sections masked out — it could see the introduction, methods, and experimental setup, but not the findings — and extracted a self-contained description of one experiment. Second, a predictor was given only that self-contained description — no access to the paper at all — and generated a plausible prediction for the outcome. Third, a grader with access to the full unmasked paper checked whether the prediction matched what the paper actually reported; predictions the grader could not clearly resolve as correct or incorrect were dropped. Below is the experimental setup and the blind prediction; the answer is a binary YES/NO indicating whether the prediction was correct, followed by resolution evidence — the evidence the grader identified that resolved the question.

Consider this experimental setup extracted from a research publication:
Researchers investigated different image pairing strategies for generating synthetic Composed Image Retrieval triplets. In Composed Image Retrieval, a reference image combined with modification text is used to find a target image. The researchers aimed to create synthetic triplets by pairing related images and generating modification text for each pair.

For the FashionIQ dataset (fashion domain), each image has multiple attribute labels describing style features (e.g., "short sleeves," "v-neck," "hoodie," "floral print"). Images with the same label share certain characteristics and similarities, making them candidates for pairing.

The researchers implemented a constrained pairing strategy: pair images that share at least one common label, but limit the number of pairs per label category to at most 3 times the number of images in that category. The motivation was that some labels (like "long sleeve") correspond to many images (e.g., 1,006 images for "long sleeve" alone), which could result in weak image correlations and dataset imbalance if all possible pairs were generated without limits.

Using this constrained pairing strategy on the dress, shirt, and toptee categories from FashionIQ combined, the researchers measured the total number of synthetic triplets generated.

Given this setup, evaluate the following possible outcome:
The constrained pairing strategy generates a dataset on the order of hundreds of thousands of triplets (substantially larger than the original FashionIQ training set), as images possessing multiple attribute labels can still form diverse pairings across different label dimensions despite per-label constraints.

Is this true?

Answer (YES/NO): YES